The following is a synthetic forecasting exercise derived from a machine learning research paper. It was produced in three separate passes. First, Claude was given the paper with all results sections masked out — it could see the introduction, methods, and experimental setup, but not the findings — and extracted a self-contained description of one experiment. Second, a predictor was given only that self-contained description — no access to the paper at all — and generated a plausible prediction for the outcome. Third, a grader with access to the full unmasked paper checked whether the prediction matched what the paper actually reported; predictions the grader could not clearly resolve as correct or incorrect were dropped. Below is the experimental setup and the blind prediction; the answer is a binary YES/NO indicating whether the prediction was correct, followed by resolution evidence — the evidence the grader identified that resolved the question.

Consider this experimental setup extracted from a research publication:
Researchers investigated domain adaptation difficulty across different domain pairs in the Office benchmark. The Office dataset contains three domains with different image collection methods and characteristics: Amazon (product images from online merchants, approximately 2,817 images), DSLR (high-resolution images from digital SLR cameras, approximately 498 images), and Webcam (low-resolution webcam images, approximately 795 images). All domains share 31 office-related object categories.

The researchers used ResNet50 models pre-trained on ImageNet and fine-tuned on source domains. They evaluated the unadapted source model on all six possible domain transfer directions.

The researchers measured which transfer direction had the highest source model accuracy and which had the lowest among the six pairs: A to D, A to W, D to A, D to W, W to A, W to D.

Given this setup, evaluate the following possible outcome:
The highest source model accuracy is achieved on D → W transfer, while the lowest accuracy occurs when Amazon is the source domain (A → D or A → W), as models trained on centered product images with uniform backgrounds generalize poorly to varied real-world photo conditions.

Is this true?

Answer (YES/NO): NO